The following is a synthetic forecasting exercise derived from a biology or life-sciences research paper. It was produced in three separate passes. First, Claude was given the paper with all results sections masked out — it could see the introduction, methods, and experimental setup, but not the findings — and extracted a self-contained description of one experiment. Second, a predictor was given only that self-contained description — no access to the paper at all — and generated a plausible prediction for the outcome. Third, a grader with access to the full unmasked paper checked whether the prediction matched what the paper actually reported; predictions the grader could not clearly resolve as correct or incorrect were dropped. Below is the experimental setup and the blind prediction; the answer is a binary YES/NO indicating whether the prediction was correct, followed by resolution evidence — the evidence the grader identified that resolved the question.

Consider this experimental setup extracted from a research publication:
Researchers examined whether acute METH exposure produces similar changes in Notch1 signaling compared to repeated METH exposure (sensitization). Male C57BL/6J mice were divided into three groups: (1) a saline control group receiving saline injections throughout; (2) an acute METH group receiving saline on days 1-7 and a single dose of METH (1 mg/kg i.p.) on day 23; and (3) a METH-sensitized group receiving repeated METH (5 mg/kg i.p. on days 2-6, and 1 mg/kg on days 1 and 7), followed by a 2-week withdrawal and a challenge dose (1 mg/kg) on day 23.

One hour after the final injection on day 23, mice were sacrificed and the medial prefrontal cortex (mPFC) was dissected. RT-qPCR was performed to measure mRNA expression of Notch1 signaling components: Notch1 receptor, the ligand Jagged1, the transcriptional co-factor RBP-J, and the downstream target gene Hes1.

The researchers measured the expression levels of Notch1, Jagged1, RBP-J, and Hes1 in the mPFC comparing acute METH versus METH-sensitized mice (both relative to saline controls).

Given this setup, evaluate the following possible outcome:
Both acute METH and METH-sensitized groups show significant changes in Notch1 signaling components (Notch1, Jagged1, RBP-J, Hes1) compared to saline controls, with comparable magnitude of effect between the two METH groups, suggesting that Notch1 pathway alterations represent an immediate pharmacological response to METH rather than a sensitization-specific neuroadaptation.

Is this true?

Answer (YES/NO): YES